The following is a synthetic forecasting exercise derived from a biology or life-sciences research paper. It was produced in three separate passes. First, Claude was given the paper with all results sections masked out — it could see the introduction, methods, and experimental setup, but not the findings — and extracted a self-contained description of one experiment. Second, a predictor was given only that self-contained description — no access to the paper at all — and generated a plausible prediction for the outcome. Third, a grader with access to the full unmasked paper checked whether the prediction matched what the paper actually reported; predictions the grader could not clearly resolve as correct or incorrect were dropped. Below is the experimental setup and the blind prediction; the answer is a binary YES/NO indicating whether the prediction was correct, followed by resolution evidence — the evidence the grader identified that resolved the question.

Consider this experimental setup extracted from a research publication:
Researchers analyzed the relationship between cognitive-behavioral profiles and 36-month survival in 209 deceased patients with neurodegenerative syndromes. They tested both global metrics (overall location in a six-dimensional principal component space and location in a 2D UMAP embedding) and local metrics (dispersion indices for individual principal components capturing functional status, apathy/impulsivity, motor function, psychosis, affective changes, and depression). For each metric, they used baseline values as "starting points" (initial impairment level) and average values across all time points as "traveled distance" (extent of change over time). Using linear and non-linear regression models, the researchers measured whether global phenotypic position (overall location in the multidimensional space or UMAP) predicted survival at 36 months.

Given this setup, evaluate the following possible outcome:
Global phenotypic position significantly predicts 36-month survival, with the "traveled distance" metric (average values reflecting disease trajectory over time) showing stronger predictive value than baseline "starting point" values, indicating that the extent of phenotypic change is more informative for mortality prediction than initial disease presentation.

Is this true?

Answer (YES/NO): NO